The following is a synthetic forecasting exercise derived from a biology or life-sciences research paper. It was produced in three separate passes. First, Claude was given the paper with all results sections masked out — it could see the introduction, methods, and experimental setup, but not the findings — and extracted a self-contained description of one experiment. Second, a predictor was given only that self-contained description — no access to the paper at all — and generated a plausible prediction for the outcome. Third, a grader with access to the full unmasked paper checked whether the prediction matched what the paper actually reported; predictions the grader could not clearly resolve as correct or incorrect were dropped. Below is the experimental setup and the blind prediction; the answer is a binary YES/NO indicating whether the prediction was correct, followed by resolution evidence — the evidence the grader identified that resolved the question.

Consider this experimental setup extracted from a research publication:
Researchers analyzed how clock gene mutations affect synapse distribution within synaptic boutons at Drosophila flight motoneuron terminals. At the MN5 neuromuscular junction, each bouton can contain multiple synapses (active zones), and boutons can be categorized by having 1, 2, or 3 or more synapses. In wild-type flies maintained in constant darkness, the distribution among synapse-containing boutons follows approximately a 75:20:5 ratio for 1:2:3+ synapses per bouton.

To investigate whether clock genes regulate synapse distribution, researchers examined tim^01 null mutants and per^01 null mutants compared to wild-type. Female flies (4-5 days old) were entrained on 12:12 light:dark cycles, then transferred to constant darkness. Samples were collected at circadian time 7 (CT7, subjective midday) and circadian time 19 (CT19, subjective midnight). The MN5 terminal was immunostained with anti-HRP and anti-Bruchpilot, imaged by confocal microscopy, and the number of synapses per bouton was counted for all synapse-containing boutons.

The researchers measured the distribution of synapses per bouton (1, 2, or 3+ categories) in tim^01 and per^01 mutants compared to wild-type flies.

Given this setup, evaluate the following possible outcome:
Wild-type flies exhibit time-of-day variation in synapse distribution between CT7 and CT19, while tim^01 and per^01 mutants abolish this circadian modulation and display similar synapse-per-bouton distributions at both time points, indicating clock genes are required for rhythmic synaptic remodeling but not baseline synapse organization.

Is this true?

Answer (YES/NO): NO